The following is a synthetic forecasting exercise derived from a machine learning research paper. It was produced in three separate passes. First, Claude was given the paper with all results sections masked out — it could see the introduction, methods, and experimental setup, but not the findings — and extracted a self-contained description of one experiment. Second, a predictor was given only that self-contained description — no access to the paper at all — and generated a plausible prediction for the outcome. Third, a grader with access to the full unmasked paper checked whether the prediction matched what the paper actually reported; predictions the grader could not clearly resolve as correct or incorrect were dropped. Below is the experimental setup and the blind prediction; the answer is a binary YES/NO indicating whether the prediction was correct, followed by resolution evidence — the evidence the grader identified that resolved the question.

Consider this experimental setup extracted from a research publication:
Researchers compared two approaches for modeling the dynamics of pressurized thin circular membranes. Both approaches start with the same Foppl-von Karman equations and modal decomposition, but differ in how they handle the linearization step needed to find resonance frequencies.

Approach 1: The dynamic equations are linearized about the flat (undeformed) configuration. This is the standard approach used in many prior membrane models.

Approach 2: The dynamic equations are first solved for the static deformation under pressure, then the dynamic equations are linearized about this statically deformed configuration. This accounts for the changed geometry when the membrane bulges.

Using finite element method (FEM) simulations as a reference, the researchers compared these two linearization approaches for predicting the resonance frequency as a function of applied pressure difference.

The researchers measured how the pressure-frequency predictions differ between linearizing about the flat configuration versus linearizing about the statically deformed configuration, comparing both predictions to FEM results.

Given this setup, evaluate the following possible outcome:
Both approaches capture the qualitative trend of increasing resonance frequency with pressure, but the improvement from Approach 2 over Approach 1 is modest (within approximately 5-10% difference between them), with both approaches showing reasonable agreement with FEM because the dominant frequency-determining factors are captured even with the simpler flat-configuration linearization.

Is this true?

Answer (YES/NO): NO